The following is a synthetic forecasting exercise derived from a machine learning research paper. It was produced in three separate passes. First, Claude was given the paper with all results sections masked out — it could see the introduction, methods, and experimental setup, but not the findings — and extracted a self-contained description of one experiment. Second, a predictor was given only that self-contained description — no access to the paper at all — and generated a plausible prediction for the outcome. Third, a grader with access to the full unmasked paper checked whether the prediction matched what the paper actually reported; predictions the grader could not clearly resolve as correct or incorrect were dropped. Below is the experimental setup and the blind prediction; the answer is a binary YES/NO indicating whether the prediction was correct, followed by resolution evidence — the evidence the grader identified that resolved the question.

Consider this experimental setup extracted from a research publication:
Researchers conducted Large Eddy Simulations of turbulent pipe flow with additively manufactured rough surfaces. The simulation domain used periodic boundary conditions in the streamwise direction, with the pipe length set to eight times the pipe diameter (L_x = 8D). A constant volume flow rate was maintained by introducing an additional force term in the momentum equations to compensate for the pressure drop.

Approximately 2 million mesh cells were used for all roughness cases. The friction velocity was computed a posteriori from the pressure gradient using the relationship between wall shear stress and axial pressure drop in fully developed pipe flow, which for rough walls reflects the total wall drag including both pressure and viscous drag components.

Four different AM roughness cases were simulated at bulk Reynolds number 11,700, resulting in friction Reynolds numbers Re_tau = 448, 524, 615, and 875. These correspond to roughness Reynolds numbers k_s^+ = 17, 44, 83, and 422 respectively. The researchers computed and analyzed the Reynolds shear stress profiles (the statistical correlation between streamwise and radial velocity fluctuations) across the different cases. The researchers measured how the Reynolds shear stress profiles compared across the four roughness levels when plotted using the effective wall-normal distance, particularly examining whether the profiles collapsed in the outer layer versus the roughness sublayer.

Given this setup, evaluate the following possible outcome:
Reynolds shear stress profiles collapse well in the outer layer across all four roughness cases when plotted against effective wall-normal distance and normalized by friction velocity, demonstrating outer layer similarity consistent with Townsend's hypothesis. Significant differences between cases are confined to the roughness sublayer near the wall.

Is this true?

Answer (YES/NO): NO